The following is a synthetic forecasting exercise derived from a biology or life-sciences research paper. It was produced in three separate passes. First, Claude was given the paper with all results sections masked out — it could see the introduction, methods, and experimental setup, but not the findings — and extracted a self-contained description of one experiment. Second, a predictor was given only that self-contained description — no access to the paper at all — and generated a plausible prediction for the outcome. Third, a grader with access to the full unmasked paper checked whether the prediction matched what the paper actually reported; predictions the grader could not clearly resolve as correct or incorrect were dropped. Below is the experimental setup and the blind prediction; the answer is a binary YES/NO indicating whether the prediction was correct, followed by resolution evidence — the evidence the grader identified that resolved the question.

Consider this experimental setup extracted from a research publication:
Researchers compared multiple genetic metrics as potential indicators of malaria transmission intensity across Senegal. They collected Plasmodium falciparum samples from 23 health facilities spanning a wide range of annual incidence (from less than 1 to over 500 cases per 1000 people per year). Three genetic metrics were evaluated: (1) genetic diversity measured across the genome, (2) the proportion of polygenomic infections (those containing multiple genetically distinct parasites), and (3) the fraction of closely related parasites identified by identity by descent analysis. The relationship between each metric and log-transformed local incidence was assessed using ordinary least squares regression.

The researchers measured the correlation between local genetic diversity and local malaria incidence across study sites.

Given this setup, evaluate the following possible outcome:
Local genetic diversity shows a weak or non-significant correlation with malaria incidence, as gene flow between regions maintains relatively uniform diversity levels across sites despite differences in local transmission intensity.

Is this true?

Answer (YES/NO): YES